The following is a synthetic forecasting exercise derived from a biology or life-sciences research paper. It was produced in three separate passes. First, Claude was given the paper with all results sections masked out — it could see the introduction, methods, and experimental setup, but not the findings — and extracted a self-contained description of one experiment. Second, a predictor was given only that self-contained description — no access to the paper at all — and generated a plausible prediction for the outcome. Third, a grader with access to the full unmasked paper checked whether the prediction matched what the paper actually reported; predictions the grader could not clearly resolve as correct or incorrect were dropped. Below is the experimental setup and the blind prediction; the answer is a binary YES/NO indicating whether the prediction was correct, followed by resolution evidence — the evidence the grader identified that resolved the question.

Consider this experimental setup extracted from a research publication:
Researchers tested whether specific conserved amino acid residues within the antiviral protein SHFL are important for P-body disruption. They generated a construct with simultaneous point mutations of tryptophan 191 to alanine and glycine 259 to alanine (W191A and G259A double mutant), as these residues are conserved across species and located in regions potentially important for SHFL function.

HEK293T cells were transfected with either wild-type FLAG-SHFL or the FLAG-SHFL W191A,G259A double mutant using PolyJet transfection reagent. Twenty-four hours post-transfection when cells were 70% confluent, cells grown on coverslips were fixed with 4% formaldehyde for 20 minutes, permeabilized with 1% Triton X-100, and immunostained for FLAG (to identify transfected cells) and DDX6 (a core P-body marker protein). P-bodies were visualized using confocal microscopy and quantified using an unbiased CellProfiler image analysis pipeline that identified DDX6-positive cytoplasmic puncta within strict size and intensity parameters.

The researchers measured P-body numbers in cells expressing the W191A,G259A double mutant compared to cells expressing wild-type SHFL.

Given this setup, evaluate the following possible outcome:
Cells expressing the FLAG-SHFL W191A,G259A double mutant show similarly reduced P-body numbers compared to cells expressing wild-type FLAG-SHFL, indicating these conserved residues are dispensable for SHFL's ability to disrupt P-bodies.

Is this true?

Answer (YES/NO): NO